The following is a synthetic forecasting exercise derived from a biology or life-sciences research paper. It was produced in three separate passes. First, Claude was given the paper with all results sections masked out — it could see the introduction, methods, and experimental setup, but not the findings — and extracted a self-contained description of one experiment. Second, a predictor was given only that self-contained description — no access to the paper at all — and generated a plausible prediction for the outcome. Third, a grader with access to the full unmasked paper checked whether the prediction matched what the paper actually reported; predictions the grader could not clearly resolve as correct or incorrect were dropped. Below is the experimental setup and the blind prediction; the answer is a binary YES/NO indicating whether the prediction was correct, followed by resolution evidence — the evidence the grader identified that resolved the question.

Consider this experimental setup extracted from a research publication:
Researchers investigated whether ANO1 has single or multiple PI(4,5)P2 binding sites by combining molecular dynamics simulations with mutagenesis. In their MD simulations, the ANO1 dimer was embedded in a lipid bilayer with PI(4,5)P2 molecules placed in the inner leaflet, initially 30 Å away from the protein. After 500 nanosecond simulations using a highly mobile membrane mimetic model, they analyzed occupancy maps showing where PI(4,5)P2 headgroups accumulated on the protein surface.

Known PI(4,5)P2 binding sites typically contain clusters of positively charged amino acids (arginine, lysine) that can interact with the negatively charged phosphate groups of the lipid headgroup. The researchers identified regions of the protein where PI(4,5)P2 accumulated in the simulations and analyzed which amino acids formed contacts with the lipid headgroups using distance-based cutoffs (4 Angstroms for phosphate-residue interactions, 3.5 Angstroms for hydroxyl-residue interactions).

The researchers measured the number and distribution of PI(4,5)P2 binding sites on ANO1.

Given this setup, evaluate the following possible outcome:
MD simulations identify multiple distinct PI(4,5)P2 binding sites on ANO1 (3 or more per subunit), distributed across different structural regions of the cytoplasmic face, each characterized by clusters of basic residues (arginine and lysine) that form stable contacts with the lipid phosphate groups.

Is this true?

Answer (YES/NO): YES